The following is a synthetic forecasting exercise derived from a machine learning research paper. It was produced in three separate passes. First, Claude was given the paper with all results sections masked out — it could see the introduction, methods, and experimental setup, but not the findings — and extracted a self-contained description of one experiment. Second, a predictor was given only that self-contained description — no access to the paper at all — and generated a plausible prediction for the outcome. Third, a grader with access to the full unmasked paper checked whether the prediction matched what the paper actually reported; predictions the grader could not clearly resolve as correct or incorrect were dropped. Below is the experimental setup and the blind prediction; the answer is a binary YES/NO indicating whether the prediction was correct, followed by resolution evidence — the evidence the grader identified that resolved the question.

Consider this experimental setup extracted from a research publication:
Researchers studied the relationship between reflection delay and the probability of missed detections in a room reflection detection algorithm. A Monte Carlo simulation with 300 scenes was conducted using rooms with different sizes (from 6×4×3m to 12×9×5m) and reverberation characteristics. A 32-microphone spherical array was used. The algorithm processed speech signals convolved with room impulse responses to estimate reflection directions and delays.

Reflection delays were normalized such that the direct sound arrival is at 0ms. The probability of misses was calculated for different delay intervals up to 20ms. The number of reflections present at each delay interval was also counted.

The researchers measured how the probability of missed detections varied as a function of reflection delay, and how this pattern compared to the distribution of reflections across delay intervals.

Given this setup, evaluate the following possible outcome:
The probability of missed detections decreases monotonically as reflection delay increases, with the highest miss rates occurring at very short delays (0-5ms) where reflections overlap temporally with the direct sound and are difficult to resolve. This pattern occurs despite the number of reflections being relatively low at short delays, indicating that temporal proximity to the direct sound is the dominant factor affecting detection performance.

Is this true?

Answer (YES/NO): NO